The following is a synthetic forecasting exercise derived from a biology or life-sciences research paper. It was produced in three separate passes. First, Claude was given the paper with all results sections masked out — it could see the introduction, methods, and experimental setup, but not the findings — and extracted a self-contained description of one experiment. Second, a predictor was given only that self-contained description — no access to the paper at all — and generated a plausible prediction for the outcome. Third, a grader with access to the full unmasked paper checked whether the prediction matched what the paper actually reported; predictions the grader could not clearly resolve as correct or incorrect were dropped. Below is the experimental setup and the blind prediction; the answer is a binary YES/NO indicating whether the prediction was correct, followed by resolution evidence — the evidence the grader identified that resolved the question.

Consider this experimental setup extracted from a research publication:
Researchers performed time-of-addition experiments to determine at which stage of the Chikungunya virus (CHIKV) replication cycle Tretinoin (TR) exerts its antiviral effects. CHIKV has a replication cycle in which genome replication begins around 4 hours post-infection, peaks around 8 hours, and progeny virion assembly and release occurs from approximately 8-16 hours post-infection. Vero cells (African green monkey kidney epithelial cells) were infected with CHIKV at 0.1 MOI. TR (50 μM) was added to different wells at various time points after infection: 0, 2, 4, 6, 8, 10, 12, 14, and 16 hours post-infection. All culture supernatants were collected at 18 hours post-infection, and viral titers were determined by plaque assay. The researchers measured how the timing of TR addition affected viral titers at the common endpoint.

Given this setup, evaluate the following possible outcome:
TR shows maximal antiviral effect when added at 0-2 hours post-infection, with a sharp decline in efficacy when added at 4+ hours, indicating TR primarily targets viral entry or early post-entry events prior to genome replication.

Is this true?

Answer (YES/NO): NO